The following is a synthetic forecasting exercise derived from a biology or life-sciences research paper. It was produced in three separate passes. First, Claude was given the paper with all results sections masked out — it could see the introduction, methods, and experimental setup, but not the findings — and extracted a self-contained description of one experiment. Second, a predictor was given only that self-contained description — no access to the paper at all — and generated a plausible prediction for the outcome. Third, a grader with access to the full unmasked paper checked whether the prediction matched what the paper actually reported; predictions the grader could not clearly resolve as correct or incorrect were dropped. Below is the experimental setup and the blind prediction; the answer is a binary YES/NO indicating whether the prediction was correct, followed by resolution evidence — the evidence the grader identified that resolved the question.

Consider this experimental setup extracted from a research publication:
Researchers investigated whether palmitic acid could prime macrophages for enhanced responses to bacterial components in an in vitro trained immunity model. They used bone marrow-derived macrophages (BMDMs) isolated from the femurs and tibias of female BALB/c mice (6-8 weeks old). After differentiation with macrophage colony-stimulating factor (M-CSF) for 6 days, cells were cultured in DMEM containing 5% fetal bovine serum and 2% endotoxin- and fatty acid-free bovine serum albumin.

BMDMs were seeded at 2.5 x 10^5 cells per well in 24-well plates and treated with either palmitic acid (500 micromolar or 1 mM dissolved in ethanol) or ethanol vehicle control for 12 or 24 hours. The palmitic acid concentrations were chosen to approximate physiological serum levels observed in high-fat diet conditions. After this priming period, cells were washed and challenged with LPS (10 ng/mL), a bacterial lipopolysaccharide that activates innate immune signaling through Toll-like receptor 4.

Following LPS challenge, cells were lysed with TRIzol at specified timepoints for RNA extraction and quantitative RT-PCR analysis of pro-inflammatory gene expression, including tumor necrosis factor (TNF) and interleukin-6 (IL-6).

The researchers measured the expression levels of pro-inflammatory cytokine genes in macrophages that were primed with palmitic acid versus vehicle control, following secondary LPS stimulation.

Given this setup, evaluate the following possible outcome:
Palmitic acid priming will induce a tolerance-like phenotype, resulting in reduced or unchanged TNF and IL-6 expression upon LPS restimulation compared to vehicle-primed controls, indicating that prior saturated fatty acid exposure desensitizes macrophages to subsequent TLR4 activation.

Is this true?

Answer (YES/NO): NO